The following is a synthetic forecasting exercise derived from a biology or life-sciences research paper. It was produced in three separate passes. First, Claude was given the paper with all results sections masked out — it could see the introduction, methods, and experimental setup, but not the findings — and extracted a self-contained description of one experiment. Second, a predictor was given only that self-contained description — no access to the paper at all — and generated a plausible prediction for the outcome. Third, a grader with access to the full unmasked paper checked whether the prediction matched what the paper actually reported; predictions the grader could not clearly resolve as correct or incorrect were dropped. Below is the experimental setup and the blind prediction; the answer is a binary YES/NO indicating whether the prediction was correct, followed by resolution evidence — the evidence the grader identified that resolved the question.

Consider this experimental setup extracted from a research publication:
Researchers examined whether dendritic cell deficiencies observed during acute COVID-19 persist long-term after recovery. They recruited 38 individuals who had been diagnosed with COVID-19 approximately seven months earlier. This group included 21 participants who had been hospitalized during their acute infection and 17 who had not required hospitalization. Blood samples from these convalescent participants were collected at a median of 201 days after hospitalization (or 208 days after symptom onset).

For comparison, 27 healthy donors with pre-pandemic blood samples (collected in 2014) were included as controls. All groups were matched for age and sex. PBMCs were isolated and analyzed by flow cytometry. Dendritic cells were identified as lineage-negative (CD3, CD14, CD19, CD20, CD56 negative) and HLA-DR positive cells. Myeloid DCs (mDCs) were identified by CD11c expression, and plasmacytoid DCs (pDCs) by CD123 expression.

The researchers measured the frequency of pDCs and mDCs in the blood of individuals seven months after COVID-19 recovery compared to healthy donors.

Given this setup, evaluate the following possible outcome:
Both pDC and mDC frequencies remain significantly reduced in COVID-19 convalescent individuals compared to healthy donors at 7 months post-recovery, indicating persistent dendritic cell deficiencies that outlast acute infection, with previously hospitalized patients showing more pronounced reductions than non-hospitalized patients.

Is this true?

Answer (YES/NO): NO